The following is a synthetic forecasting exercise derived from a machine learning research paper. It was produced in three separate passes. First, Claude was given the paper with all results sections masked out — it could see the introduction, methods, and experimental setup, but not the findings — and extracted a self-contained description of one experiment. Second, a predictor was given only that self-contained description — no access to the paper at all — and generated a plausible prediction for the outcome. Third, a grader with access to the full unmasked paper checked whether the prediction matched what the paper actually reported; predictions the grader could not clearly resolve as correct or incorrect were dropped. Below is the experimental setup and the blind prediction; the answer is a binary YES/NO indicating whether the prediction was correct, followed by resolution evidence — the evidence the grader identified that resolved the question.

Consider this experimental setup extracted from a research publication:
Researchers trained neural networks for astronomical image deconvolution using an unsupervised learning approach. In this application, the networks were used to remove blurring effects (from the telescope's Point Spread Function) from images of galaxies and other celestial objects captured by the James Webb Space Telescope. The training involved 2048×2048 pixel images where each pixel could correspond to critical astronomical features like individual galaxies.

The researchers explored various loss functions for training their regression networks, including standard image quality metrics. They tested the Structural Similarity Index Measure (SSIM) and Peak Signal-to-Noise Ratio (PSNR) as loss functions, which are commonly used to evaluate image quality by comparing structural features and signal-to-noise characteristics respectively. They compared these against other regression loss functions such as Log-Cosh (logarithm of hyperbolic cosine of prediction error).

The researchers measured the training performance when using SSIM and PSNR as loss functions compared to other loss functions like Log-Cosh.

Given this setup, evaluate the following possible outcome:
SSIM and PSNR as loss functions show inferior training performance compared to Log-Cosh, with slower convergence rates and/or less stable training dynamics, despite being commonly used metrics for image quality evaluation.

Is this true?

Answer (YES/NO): NO